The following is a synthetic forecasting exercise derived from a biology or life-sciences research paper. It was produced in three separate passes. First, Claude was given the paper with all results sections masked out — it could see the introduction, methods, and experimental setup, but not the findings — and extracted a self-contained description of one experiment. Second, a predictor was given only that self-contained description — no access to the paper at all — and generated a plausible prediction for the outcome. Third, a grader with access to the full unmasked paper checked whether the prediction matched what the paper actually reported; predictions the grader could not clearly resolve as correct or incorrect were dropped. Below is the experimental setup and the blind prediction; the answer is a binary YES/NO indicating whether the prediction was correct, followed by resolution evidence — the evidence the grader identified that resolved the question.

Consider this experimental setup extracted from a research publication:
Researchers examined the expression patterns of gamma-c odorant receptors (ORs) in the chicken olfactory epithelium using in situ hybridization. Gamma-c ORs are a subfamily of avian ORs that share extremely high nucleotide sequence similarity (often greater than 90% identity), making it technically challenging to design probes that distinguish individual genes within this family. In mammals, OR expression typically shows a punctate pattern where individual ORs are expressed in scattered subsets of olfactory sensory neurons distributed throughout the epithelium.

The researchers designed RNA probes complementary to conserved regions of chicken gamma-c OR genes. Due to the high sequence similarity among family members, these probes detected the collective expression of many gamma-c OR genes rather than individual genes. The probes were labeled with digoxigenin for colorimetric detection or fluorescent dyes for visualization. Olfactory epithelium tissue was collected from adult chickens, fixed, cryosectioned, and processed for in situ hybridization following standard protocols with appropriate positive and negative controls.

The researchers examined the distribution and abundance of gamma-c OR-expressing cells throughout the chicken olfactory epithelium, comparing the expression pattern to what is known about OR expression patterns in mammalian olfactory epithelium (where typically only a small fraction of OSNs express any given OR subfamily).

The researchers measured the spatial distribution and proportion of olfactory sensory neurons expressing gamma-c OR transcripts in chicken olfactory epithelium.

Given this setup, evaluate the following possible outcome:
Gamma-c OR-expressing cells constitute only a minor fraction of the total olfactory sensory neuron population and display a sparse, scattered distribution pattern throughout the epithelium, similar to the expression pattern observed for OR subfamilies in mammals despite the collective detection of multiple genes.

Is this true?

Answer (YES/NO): NO